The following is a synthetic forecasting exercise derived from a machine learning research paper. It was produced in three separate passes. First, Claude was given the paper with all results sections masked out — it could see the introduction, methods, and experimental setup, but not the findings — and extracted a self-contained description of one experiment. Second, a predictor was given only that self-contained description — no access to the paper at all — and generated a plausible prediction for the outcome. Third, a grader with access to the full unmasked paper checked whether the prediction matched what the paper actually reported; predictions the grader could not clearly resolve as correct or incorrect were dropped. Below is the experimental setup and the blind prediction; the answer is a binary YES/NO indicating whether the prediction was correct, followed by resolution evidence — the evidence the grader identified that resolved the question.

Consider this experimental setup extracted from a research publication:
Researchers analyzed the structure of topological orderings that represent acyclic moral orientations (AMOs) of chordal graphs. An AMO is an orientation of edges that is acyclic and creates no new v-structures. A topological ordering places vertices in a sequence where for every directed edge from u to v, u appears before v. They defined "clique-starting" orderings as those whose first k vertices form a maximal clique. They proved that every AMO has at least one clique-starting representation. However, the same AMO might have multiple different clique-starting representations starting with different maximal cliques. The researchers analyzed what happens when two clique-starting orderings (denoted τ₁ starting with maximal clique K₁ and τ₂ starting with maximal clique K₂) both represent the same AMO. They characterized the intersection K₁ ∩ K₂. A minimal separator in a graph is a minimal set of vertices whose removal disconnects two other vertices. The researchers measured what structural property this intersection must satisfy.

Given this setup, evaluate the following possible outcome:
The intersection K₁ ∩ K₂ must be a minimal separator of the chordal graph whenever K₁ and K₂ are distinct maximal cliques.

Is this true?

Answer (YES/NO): YES